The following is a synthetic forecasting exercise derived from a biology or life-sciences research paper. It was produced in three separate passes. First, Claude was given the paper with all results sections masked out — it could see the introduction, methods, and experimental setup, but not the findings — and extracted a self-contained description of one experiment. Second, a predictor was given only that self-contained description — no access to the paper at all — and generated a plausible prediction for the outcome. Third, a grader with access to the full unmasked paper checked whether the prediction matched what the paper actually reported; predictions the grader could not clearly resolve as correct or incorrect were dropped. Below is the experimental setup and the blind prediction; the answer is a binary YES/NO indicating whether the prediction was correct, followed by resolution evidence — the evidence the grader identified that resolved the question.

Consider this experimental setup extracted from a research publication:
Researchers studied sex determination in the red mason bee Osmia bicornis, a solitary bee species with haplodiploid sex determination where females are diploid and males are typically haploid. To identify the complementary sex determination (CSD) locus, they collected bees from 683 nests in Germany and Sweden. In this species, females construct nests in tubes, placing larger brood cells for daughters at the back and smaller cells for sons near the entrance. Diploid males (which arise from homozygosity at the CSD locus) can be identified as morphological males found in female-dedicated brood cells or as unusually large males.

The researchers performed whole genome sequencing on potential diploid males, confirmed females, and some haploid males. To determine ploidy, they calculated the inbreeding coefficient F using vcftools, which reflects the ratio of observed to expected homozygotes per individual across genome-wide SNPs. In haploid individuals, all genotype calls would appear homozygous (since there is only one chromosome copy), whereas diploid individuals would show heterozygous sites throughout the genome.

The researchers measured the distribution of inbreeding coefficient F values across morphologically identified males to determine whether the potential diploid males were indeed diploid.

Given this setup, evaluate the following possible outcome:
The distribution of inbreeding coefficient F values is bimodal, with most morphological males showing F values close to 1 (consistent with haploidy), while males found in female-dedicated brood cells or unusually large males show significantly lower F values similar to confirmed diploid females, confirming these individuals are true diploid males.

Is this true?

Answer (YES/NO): NO